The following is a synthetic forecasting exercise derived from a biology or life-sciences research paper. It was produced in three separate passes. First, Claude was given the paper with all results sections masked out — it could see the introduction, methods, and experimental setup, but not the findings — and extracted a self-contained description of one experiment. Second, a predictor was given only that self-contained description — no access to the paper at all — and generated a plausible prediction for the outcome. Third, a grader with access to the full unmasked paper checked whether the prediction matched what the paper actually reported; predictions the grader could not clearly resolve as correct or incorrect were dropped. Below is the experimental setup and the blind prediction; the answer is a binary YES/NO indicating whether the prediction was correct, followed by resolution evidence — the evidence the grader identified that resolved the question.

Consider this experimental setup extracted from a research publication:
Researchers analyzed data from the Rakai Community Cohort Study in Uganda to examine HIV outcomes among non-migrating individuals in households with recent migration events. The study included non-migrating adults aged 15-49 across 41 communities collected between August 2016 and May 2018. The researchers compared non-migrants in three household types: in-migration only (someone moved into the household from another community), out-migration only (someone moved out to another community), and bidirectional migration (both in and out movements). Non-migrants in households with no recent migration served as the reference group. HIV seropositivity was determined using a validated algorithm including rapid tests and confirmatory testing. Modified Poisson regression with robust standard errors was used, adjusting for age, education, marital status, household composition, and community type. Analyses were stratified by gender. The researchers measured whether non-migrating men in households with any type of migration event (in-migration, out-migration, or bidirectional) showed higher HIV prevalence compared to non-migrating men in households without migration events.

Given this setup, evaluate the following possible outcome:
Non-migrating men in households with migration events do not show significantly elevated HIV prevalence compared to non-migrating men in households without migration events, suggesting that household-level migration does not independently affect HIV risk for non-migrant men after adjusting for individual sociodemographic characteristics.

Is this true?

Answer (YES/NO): YES